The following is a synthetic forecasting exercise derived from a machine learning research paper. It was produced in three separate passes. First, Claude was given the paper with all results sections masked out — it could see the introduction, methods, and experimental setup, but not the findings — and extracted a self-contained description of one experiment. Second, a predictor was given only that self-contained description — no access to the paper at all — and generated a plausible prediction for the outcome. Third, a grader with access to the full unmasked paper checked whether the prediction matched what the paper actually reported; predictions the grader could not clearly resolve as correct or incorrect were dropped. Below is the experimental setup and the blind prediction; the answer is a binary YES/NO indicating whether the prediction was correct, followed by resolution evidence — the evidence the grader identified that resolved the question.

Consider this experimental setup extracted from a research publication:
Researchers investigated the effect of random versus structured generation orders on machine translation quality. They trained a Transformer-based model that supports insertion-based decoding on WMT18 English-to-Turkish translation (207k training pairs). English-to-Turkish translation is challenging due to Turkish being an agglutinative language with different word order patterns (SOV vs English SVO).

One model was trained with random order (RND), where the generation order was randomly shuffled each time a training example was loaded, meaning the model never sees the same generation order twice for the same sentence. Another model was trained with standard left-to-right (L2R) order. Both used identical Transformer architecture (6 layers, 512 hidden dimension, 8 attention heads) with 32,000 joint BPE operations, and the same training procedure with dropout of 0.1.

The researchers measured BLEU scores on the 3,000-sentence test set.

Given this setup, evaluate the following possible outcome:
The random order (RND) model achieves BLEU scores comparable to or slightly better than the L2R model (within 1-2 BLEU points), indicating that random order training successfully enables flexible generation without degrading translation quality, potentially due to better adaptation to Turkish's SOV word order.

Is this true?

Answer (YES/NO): NO